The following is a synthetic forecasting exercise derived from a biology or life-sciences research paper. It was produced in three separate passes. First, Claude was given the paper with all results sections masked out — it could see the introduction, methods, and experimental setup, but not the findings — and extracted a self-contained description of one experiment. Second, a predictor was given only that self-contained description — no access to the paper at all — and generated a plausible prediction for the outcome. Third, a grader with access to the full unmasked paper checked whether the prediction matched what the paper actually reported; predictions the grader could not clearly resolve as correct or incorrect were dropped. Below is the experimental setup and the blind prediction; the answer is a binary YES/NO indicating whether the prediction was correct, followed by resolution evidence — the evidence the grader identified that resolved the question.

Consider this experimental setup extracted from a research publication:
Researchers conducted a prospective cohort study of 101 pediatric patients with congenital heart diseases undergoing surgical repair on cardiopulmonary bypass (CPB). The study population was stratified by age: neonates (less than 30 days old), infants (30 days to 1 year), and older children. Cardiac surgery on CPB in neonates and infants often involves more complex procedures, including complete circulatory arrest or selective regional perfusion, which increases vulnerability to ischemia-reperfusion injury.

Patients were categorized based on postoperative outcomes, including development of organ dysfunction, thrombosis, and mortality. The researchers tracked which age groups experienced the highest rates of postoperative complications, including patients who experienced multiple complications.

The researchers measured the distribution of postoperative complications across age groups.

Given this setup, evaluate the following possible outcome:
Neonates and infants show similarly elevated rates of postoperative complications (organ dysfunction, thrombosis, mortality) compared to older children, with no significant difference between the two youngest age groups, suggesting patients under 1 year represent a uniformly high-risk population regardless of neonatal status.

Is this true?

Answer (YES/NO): YES